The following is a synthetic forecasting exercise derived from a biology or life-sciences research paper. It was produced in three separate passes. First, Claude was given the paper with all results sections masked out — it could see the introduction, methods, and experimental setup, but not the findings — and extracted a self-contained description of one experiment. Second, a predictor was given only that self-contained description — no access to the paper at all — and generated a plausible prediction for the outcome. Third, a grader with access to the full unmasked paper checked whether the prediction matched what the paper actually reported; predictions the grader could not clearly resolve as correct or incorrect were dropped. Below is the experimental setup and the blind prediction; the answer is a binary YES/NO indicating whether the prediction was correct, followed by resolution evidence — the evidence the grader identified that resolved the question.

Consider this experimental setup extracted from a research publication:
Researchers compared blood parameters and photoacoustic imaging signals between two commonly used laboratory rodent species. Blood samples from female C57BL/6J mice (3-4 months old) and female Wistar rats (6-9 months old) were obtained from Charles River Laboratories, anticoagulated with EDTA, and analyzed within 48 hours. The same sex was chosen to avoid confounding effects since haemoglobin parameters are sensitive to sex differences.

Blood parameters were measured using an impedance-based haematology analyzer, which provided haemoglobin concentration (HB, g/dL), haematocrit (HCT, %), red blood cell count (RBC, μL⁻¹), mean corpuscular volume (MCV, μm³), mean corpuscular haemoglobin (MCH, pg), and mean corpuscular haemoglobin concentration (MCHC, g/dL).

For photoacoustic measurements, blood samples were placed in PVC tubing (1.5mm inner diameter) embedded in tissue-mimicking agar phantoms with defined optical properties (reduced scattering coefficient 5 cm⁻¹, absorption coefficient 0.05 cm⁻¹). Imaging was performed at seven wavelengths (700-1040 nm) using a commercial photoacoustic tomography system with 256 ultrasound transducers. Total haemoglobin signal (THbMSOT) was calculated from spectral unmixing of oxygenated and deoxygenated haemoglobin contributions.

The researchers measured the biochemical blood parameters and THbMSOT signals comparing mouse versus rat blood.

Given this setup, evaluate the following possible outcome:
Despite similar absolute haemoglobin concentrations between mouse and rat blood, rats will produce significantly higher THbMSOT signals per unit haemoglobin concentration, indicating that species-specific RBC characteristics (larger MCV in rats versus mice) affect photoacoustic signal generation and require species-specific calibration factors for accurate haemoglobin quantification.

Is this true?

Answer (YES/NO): NO